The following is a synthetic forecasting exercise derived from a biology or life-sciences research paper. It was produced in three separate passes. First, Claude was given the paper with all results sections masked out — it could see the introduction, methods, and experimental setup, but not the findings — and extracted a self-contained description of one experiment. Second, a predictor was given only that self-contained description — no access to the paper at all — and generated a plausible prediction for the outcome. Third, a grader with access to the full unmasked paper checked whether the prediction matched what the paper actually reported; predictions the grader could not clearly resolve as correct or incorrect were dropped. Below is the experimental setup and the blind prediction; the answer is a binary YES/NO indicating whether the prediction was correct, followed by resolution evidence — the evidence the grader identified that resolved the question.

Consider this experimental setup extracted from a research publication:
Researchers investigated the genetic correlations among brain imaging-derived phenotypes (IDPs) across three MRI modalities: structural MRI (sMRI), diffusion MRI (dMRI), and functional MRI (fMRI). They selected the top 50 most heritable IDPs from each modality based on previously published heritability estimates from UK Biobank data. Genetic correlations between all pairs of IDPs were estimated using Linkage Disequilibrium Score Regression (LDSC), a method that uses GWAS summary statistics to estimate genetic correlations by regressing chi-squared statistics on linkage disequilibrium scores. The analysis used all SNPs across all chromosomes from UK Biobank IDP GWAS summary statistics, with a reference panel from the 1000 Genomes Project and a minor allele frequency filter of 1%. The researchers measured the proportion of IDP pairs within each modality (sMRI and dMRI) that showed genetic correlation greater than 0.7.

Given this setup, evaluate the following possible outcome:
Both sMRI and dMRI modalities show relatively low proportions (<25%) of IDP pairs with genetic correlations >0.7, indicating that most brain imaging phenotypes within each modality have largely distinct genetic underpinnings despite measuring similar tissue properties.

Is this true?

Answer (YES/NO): NO